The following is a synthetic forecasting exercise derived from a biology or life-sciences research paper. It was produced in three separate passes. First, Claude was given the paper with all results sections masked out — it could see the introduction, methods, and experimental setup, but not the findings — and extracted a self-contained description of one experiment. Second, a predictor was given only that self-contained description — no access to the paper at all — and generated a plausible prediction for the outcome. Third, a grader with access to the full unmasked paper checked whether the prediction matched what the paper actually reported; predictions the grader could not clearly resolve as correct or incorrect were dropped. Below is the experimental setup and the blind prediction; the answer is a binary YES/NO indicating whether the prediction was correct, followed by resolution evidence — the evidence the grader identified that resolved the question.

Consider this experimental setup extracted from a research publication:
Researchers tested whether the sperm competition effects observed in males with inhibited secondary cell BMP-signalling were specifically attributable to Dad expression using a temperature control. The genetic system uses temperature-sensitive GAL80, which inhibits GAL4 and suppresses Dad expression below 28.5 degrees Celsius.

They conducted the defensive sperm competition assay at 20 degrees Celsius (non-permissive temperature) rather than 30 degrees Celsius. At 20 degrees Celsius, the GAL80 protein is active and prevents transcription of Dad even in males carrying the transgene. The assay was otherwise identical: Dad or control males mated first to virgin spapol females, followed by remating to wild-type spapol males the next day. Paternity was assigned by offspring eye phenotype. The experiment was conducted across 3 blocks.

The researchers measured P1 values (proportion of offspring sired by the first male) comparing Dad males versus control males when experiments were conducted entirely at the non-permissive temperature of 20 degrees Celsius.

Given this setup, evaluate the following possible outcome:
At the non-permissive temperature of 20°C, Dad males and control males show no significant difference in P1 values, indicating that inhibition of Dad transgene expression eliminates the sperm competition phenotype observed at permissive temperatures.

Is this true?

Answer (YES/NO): YES